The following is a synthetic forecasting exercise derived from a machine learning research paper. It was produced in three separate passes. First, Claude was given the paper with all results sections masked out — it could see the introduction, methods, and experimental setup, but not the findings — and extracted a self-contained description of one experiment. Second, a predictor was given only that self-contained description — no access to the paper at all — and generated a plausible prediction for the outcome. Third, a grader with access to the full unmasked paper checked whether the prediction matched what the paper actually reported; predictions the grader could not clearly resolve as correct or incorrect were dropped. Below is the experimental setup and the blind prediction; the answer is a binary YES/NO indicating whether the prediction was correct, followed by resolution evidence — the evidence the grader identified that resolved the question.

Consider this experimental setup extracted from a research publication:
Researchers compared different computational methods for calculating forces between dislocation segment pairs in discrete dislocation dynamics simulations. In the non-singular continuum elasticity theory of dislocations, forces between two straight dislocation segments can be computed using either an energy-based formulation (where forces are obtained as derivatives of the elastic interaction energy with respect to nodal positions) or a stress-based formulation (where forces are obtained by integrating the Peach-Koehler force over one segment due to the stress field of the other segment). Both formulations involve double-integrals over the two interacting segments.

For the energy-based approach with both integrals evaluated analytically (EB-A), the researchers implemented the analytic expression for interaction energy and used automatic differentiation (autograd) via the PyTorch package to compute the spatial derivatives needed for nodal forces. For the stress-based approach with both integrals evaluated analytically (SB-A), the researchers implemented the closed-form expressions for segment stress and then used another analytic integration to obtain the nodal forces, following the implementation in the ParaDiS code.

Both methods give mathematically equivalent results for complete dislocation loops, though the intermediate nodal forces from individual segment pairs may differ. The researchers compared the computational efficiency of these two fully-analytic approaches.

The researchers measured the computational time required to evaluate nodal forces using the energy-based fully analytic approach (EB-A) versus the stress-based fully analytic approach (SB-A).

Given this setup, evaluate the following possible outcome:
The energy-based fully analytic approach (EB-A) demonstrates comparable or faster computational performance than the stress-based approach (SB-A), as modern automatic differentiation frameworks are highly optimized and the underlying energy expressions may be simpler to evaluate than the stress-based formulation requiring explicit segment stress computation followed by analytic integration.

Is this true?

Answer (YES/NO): NO